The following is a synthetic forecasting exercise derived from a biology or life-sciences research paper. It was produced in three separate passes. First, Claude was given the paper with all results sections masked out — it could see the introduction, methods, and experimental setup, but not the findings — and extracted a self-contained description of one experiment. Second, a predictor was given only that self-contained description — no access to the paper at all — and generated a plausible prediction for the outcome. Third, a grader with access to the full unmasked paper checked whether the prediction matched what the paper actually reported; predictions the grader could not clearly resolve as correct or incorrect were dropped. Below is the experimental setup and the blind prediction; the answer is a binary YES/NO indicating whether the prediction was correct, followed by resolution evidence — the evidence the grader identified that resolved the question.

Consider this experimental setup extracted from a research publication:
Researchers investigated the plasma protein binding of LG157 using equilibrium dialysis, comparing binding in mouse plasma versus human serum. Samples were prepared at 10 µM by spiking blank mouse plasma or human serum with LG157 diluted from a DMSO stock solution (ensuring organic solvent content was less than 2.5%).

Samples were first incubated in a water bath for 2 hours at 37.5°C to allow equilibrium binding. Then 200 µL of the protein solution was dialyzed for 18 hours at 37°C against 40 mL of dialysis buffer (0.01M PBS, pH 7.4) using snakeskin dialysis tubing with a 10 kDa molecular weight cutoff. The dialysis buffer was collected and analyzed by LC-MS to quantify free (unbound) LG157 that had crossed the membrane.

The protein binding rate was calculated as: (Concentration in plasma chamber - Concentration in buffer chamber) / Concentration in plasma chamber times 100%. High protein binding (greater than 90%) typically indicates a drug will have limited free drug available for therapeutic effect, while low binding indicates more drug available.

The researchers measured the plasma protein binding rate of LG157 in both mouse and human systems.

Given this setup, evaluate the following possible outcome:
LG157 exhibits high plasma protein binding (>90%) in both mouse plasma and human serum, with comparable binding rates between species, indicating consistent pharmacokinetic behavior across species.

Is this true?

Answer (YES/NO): YES